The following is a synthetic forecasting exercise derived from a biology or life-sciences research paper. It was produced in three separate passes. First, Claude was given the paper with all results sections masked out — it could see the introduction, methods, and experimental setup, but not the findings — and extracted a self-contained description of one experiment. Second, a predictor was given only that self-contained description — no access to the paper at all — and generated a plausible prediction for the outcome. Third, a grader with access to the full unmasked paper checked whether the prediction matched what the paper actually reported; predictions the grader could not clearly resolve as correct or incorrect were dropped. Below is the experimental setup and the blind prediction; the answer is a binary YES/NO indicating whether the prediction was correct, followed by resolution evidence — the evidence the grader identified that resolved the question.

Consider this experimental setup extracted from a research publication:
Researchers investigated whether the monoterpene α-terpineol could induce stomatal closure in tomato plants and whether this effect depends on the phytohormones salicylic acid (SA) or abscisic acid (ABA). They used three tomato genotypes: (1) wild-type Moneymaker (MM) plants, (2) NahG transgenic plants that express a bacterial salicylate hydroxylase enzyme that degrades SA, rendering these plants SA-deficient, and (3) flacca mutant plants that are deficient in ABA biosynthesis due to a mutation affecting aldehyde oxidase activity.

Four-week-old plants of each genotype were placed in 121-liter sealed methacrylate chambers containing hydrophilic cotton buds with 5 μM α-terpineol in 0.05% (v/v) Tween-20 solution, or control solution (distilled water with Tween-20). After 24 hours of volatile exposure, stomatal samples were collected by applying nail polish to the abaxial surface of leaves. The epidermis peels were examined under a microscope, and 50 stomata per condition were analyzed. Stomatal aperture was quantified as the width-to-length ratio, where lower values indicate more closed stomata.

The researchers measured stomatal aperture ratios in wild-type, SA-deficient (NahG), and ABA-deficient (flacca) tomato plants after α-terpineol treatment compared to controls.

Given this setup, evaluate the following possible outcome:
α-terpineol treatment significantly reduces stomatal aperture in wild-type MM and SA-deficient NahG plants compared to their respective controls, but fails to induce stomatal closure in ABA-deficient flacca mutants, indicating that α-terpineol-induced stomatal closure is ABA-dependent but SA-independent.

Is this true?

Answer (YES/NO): NO